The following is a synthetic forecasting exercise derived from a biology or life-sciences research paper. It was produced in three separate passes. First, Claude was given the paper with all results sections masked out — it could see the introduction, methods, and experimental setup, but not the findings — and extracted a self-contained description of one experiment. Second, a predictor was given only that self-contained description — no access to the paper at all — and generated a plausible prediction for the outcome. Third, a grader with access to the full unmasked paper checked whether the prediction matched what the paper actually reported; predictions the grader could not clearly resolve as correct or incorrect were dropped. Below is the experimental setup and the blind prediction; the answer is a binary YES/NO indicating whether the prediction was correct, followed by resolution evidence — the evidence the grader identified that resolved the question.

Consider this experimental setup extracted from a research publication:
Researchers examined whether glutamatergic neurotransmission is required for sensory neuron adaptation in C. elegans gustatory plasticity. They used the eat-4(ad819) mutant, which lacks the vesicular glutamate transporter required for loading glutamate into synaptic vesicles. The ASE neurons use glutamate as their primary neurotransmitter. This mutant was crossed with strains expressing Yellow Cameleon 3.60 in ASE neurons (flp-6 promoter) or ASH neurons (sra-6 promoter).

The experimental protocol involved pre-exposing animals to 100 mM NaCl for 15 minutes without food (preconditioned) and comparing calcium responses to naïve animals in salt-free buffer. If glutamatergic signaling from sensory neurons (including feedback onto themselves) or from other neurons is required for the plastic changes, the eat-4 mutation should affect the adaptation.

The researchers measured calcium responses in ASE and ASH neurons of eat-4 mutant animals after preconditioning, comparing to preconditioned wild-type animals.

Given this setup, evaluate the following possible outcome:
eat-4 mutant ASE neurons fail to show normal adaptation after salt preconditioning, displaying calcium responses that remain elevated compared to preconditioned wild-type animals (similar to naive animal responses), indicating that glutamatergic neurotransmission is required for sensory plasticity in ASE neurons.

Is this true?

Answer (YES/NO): NO